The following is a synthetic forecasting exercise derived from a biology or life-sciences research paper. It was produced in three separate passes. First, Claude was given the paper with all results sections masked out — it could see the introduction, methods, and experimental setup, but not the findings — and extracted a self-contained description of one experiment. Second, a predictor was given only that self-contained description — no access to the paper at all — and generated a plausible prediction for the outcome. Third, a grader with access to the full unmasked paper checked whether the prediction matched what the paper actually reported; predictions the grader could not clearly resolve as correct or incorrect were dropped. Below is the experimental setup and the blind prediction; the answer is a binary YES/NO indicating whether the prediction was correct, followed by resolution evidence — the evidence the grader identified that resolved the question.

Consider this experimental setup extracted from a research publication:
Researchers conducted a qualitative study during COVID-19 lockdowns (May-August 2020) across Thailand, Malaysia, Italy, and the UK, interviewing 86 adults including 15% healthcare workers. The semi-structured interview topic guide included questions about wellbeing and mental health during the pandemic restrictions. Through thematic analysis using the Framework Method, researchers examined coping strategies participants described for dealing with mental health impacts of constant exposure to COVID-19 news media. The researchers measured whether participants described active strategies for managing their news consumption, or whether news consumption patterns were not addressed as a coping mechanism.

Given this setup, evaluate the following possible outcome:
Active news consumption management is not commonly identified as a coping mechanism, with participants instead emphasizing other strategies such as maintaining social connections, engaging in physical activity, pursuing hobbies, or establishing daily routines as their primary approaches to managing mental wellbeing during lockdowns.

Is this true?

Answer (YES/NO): NO